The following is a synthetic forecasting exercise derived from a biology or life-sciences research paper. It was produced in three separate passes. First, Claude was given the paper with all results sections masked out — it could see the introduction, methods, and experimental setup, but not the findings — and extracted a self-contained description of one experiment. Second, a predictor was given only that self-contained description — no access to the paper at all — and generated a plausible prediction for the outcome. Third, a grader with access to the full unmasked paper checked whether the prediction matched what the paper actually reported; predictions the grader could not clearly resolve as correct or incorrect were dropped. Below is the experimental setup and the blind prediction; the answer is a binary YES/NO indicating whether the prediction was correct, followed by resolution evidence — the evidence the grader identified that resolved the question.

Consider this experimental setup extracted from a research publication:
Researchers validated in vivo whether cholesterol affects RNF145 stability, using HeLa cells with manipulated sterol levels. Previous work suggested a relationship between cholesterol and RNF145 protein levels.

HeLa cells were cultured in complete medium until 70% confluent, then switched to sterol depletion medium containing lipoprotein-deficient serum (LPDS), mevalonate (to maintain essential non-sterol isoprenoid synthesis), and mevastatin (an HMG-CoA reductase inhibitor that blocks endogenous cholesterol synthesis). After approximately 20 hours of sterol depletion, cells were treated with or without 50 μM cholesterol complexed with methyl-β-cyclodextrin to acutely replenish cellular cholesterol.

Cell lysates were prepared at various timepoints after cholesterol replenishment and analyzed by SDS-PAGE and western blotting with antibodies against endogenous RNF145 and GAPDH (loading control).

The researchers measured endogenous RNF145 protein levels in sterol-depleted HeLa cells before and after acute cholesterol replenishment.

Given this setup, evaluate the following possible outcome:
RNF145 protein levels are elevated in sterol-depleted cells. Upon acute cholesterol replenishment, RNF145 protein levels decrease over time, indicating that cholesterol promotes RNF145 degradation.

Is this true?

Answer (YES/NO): YES